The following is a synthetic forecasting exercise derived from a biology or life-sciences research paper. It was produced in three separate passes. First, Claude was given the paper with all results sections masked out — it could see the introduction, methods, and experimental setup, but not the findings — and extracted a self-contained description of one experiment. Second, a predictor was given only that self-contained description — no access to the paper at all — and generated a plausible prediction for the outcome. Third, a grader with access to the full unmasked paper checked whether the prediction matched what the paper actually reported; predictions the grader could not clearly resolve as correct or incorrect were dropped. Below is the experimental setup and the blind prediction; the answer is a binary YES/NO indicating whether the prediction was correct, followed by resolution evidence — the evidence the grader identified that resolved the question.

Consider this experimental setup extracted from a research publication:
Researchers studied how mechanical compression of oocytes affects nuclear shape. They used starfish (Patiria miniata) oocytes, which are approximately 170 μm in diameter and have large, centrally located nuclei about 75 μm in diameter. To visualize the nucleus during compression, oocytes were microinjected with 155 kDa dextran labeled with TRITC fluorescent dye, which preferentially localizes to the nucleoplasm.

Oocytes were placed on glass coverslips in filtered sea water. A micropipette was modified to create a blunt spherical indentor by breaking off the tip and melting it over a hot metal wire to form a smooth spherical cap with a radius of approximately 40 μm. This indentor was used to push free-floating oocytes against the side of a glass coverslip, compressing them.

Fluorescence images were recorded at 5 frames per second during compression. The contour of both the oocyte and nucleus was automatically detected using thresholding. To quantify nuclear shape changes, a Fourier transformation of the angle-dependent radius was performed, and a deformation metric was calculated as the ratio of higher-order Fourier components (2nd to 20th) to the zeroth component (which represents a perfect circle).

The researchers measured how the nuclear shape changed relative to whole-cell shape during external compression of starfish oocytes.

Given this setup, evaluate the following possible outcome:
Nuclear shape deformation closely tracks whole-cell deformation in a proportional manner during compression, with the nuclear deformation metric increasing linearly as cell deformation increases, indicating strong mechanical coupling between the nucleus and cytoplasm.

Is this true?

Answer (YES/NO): NO